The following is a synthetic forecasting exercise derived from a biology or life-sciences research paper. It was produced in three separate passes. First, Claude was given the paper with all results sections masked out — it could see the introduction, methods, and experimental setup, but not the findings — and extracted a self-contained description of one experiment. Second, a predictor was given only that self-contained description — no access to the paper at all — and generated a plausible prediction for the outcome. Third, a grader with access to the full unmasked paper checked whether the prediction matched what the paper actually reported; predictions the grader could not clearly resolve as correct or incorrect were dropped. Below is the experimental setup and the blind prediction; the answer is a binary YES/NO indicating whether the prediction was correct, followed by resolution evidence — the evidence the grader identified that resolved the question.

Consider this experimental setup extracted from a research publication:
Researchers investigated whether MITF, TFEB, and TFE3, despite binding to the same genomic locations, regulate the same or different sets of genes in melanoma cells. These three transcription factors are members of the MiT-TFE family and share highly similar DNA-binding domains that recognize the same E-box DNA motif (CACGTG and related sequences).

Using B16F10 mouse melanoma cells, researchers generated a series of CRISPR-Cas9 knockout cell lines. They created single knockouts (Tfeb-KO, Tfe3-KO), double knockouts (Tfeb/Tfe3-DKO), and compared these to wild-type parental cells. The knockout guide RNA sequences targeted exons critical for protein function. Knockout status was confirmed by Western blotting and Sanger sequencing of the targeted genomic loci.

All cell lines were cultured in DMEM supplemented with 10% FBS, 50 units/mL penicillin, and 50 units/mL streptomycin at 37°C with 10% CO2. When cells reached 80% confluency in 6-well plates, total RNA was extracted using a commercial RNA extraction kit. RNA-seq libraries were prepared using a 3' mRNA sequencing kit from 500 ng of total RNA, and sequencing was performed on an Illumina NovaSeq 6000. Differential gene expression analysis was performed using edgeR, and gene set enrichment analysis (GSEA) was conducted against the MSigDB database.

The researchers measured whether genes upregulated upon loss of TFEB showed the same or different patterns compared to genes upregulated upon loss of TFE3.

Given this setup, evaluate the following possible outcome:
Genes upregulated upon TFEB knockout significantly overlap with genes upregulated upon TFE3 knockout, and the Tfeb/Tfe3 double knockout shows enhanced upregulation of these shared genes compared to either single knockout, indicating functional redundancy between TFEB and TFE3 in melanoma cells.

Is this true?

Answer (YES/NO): NO